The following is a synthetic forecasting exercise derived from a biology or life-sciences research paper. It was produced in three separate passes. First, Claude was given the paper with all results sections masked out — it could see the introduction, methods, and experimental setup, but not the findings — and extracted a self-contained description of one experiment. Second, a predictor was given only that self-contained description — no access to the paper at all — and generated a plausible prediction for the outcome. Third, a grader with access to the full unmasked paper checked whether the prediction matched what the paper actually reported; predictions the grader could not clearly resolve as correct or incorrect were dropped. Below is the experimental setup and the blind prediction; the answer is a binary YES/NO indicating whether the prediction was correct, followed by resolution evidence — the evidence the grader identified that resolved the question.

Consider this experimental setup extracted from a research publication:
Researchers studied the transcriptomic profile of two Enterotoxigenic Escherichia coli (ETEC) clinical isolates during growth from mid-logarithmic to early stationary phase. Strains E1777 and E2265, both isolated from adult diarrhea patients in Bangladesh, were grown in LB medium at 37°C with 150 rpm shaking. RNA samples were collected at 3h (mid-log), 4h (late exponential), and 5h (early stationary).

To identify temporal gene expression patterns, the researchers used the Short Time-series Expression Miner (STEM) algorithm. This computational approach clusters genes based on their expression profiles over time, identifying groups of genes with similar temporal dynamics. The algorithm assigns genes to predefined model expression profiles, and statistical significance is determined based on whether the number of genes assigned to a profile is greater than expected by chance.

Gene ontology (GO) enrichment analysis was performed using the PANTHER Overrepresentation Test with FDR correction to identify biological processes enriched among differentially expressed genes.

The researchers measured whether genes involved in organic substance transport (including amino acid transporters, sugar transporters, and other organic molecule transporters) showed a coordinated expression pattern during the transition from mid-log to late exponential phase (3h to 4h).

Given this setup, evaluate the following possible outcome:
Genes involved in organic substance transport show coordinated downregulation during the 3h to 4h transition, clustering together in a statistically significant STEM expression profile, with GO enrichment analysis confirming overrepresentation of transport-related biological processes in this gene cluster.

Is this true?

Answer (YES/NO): NO